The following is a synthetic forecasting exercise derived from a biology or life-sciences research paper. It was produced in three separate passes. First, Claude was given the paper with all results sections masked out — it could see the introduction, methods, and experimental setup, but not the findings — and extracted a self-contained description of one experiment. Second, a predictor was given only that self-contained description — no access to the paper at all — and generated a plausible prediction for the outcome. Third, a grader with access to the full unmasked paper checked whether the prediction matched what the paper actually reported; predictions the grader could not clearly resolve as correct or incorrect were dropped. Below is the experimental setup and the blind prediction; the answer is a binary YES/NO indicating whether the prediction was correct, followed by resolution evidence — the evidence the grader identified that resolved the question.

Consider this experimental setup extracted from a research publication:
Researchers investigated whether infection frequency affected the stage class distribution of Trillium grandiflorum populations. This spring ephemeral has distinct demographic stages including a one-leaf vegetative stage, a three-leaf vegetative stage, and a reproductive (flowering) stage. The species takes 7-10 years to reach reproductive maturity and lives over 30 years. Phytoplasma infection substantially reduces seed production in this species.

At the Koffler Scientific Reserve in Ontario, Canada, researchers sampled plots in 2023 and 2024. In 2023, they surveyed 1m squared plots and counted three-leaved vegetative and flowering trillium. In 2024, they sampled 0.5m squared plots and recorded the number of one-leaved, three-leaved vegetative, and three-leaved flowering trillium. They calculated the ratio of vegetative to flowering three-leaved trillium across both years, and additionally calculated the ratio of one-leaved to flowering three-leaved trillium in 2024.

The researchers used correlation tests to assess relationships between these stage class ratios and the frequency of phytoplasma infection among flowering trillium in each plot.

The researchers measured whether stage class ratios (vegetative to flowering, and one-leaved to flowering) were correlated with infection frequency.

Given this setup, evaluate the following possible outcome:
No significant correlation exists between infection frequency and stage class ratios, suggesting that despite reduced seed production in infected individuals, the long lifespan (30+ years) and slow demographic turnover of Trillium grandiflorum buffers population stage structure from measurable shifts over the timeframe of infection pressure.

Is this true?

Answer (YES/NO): YES